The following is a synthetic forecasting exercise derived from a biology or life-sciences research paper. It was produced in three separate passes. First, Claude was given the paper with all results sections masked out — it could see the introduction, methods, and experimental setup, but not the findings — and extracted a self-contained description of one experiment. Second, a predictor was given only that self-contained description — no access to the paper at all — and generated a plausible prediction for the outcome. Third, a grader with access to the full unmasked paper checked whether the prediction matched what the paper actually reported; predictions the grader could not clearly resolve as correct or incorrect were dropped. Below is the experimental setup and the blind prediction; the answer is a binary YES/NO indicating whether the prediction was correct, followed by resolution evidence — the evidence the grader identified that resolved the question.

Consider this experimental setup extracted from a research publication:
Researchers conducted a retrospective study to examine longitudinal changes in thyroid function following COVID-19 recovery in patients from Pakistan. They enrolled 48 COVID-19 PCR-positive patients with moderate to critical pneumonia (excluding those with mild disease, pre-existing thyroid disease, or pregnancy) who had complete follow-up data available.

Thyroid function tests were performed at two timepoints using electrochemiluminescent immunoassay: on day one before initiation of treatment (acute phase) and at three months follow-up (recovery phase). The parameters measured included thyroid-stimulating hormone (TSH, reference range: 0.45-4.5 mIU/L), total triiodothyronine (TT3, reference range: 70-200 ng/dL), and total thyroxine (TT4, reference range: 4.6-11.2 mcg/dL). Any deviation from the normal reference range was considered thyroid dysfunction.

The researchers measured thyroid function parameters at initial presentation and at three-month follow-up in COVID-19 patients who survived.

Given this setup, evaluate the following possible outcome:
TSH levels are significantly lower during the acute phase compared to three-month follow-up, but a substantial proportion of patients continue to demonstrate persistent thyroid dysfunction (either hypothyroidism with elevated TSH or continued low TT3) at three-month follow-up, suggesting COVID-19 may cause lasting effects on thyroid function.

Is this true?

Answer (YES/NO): NO